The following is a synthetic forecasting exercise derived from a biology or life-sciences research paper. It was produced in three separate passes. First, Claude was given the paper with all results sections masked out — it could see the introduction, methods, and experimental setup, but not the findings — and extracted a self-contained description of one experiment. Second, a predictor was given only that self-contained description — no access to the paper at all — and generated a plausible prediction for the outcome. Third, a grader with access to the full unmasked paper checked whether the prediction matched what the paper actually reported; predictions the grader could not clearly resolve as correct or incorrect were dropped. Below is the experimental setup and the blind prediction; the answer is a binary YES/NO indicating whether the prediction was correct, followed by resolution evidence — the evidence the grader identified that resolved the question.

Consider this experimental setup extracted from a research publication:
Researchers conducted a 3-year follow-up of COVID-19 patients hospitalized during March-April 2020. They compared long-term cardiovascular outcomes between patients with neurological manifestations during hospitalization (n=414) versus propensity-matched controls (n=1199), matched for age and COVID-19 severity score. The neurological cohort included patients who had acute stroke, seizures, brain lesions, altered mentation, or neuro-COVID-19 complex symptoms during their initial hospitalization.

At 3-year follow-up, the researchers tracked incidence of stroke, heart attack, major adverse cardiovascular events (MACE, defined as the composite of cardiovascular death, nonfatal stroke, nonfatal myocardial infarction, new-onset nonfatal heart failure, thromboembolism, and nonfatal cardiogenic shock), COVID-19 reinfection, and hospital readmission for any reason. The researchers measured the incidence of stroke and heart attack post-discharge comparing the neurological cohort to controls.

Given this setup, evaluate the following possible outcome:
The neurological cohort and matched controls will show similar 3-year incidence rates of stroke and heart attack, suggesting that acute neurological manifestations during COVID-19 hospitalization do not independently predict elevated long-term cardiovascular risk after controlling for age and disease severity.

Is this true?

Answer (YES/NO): NO